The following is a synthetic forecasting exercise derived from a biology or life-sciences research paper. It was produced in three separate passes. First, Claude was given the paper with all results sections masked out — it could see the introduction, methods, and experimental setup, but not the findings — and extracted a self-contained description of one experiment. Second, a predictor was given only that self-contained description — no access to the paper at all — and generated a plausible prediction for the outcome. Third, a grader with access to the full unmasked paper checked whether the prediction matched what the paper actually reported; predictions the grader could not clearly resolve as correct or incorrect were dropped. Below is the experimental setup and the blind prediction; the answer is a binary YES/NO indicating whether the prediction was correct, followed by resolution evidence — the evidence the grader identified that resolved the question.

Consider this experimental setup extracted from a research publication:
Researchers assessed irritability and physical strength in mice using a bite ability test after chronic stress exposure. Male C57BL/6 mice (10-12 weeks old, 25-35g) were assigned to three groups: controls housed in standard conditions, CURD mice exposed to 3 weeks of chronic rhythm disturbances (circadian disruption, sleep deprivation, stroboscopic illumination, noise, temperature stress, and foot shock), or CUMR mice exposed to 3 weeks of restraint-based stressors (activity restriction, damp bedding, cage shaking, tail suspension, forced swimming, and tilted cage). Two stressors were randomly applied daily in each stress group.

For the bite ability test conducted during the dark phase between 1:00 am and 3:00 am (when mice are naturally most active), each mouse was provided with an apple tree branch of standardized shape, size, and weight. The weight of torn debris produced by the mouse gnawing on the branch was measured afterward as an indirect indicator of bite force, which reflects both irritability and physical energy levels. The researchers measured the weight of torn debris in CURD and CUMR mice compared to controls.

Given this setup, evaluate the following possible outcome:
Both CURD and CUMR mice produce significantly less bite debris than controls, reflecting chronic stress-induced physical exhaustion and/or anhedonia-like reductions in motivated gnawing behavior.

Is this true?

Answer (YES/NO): NO